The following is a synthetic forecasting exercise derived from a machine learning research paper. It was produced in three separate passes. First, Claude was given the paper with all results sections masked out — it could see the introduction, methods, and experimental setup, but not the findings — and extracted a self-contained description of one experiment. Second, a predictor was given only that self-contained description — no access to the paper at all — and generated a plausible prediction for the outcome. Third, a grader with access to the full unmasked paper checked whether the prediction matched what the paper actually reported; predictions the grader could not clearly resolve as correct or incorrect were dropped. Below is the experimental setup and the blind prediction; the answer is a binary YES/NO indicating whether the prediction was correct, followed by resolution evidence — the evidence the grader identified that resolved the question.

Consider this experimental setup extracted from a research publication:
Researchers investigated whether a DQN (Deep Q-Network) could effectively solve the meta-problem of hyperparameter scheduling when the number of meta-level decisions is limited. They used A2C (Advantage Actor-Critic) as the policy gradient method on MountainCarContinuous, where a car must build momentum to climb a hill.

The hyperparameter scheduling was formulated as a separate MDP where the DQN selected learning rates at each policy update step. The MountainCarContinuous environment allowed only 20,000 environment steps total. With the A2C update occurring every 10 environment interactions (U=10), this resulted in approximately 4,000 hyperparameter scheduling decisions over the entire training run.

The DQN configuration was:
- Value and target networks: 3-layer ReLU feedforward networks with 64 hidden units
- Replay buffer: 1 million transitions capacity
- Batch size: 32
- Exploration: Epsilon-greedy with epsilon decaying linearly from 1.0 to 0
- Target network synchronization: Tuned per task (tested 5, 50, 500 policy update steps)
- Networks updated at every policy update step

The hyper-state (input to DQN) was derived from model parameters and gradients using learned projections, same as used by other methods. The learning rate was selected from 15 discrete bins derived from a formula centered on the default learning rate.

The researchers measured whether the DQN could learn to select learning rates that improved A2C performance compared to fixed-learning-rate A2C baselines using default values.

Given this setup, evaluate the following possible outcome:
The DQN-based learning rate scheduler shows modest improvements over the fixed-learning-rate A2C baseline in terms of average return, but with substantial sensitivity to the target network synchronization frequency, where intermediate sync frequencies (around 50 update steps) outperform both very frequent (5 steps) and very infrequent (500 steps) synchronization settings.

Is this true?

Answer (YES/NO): NO